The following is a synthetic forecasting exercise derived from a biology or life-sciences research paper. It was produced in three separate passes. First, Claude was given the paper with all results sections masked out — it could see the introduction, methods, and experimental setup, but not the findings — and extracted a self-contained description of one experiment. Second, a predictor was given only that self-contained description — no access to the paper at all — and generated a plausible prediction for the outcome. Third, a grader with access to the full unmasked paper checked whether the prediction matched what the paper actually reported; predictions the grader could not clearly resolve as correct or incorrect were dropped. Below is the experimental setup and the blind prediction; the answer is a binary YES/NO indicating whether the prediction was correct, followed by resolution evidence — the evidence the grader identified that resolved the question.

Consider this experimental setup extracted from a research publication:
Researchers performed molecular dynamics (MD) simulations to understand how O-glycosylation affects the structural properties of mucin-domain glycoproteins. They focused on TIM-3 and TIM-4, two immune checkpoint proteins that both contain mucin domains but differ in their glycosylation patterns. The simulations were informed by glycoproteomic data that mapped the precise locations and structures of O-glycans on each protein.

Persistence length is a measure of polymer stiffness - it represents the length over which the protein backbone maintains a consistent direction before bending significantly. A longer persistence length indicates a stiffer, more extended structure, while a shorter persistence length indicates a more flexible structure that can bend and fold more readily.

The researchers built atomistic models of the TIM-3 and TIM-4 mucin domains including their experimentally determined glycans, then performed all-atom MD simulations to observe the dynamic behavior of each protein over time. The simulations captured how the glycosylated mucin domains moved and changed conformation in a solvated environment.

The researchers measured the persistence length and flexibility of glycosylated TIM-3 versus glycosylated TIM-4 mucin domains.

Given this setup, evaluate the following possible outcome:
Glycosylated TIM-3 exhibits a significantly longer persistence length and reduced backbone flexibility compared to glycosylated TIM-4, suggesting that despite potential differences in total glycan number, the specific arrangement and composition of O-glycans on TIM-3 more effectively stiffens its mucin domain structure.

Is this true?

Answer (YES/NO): NO